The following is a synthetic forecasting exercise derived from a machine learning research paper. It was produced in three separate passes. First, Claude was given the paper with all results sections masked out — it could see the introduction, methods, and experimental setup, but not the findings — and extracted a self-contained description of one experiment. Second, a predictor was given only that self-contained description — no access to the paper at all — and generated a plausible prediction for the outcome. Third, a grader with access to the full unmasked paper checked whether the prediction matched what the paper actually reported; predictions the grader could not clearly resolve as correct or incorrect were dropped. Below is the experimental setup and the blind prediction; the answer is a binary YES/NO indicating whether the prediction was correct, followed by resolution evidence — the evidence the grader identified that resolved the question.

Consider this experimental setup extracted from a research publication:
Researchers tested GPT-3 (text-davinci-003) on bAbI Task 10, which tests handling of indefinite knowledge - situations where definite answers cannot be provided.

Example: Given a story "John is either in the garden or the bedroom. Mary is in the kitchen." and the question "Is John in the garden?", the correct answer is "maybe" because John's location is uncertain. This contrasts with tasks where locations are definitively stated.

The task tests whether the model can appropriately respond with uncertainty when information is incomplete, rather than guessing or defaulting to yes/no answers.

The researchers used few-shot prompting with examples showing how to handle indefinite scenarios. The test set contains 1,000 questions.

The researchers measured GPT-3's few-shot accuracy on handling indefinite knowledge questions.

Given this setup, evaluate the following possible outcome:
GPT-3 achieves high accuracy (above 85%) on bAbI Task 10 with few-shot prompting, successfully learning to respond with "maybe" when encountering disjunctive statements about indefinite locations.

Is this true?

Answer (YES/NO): YES